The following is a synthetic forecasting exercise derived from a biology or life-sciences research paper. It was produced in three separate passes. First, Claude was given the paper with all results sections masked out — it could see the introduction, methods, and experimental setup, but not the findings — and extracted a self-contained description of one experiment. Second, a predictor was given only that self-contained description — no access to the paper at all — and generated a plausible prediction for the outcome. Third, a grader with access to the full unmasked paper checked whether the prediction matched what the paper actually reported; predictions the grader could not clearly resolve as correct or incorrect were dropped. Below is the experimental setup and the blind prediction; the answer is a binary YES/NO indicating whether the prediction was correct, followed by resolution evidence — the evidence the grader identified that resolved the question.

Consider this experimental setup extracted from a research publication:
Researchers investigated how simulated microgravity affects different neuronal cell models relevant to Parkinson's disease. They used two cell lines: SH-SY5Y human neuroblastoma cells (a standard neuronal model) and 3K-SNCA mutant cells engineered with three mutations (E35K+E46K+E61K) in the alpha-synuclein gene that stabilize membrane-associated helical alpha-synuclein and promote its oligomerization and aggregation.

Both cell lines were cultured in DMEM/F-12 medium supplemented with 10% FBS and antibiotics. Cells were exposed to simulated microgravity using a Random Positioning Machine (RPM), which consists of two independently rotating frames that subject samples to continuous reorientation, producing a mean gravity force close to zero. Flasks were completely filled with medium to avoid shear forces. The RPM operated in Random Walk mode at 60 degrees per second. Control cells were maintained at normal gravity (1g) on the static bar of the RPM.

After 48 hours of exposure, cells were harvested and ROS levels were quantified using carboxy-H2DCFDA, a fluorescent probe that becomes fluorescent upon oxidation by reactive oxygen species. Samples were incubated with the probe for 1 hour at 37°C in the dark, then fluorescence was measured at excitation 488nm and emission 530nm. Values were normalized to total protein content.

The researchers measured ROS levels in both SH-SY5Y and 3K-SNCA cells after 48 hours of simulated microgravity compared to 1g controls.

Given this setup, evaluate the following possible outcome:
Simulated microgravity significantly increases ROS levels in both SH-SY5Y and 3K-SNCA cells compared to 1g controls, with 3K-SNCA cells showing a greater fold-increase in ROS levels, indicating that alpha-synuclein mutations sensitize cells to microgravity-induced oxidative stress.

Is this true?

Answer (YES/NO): NO